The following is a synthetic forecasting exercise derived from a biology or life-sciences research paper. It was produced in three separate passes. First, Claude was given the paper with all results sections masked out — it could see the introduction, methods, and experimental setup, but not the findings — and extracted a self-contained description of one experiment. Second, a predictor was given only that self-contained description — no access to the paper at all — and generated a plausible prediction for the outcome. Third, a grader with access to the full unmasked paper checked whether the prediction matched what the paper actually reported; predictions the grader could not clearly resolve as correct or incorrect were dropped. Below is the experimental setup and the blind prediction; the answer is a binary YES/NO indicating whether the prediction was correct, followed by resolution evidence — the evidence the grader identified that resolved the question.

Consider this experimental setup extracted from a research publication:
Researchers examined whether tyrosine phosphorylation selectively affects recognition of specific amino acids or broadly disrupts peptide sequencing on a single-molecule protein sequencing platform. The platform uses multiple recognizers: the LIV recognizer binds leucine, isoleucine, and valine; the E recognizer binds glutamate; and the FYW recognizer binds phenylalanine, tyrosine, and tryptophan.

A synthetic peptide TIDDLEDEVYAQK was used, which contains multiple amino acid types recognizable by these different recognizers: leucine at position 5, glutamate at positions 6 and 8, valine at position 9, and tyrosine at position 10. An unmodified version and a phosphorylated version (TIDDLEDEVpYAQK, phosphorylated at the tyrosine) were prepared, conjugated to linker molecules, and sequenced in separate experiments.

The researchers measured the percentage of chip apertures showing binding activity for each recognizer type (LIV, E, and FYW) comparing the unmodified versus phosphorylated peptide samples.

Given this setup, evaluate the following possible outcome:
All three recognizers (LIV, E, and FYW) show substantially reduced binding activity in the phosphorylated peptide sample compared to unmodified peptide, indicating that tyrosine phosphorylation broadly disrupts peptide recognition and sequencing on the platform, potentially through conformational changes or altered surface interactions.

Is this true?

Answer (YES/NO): NO